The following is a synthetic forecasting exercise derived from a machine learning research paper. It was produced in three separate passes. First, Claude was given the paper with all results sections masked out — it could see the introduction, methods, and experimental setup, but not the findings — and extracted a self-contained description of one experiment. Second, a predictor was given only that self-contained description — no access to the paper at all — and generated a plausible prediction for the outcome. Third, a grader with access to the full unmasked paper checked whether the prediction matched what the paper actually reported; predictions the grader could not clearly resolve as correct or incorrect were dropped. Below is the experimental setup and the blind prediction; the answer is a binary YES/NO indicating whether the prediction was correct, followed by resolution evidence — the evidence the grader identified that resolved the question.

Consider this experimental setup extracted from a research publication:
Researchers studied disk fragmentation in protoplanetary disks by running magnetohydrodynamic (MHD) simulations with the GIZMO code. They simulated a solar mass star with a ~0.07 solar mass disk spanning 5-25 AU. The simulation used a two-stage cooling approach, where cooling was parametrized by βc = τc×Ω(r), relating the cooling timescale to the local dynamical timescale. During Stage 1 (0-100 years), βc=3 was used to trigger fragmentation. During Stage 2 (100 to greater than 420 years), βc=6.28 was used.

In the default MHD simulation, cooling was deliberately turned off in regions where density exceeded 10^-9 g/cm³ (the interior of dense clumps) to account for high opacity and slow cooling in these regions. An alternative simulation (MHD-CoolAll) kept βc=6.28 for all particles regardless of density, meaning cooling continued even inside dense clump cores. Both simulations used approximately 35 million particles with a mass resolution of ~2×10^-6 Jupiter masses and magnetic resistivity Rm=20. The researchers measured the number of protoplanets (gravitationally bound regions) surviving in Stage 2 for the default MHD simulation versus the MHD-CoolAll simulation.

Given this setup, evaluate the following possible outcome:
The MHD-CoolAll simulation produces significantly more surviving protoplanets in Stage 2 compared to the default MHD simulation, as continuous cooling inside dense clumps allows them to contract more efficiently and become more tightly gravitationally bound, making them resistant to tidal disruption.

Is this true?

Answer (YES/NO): NO